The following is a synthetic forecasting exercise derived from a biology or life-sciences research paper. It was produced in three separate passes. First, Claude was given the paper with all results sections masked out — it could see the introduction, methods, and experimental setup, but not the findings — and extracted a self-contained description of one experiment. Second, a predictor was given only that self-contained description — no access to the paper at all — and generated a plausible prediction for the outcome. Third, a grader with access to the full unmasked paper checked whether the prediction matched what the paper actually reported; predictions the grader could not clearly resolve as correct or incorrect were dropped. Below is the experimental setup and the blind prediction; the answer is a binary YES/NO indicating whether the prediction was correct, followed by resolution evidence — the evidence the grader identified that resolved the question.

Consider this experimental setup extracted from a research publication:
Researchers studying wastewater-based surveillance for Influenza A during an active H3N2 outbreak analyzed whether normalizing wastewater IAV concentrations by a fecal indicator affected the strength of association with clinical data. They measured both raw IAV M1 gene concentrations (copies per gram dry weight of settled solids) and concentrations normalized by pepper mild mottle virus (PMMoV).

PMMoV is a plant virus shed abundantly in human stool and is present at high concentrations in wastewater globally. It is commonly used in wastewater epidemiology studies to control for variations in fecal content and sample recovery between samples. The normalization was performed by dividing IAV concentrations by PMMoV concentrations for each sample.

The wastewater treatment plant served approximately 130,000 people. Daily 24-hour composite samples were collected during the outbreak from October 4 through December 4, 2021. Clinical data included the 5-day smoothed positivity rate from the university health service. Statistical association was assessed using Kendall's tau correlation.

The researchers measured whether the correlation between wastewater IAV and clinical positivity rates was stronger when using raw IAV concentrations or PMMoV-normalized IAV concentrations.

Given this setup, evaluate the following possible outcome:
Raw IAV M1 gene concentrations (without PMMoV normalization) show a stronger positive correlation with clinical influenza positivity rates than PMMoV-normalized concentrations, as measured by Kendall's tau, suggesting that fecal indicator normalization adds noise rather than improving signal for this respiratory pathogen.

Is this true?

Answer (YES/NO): NO